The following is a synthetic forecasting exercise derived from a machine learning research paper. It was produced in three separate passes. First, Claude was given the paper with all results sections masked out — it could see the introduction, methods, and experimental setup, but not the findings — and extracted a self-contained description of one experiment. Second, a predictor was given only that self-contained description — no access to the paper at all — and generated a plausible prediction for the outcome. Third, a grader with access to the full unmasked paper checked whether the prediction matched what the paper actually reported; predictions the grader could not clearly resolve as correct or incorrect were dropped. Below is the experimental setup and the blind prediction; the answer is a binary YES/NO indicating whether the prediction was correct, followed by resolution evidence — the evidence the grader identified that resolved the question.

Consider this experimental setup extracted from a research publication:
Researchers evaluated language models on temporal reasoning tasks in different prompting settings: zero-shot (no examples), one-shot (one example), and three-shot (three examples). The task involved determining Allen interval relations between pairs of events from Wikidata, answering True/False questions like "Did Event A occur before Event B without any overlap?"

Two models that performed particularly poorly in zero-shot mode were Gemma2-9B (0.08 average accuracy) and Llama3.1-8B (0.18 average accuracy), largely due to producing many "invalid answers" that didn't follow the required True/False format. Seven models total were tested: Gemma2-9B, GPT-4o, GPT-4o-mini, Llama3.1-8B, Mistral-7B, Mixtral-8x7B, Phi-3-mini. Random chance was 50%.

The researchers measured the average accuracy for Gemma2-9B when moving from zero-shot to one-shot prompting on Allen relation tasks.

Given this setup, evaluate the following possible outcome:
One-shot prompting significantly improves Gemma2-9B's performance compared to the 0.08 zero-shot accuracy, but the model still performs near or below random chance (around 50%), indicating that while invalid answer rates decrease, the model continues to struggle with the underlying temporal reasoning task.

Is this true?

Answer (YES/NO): NO